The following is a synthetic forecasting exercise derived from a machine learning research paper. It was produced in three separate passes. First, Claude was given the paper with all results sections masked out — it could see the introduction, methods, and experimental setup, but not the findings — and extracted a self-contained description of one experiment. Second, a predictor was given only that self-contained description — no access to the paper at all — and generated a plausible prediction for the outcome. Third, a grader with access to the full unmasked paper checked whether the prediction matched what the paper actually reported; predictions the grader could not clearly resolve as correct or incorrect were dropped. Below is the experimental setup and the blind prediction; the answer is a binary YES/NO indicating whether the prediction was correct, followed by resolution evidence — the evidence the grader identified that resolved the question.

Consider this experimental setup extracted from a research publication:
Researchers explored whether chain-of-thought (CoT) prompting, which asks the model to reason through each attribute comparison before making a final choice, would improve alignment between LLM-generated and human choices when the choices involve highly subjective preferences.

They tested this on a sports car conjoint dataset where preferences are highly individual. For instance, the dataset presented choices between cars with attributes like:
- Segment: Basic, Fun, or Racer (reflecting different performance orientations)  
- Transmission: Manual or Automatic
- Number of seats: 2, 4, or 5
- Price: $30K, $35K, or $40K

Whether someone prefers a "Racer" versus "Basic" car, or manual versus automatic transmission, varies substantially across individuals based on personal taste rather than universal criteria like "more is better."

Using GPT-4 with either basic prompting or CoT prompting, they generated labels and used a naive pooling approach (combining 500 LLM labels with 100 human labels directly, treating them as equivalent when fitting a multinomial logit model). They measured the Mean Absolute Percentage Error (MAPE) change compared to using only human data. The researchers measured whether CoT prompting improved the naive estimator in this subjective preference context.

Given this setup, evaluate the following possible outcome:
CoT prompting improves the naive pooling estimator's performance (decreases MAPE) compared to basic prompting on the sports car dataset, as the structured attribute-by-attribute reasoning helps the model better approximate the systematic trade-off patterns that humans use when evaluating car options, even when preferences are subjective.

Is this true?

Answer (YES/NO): NO